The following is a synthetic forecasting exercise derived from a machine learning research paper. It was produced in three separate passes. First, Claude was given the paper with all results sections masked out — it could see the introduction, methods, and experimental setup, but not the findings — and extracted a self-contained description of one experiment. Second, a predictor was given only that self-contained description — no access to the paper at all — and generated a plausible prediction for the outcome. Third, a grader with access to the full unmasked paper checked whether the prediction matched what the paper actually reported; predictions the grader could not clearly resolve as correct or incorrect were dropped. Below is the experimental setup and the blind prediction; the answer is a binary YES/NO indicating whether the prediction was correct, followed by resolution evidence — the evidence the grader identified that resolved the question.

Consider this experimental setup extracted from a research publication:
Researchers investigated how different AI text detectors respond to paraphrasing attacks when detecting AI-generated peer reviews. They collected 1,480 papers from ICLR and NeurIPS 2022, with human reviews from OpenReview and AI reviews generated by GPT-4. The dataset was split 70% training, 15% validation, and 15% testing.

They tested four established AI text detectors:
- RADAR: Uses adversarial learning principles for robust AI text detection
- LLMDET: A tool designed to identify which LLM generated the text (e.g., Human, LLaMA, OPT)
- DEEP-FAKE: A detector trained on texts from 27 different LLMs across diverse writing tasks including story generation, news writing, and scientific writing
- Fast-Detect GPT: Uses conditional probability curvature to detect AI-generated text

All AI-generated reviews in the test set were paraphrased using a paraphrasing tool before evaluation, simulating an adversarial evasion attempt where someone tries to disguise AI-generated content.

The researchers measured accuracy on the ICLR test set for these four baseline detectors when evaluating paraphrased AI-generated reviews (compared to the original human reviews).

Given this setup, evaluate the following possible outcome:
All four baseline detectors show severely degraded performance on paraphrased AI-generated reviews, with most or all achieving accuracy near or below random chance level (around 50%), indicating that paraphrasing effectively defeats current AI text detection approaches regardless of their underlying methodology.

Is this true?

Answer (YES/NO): NO